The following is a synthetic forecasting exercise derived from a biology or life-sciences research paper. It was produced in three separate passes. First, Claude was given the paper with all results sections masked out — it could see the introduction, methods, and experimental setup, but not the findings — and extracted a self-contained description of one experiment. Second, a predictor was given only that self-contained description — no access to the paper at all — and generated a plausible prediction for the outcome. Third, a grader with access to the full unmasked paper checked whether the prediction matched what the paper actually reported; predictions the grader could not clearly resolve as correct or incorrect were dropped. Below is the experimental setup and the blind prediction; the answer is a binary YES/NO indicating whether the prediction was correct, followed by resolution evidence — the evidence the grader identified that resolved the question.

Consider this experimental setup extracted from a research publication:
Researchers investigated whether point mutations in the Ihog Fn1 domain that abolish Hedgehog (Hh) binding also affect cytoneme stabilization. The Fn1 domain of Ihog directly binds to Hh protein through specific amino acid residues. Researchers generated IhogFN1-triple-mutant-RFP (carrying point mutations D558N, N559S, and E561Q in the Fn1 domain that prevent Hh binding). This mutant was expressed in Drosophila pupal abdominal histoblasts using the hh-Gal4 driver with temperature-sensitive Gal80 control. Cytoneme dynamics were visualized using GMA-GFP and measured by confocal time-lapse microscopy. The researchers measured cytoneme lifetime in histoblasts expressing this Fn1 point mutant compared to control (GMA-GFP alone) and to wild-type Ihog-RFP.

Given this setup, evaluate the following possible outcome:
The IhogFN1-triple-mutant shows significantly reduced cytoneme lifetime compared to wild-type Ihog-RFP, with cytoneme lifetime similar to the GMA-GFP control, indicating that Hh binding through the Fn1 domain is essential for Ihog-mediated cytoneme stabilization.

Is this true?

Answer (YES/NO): NO